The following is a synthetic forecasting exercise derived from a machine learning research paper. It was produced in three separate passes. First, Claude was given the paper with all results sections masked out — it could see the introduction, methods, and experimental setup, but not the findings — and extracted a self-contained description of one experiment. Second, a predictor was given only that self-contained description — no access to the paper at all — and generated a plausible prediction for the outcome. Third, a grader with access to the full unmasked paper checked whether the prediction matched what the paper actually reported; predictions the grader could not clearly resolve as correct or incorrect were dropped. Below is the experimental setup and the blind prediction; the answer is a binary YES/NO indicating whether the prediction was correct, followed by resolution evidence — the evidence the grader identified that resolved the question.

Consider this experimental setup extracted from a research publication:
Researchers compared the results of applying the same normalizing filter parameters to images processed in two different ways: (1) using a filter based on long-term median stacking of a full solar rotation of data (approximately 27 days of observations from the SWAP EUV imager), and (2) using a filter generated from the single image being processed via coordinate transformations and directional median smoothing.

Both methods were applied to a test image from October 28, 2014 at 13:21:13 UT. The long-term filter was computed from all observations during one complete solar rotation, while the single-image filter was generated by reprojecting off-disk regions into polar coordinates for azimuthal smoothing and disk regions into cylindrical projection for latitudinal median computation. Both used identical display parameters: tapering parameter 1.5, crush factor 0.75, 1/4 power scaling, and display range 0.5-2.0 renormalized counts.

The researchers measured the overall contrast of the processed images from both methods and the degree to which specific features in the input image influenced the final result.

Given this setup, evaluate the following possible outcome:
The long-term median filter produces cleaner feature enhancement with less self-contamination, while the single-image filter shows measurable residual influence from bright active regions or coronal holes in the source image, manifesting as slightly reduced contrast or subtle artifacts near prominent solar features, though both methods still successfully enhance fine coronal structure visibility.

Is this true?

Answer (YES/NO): YES